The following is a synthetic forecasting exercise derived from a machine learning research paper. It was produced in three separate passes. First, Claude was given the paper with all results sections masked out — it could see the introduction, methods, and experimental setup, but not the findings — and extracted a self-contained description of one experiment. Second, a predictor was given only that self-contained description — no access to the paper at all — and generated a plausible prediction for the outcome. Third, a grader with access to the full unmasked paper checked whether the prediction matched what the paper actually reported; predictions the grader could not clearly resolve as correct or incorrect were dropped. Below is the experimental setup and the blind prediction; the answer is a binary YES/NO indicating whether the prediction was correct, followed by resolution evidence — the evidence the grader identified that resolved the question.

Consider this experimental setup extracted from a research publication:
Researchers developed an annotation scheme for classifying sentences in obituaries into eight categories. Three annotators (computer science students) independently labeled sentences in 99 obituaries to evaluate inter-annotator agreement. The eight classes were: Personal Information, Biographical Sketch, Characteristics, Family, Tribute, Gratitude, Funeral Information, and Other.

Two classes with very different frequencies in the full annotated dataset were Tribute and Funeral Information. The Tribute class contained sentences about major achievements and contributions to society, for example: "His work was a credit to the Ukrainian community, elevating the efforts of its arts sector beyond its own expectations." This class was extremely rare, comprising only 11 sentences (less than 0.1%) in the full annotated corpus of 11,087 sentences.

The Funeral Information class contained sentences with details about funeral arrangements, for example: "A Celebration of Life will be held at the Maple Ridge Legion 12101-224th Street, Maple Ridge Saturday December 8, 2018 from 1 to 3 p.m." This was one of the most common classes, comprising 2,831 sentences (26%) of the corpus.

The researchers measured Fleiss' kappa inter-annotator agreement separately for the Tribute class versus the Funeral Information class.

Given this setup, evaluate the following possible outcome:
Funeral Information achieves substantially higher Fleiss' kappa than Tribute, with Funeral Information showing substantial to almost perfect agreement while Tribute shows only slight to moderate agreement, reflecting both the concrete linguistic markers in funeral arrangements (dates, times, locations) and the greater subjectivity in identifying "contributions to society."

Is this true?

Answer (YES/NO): YES